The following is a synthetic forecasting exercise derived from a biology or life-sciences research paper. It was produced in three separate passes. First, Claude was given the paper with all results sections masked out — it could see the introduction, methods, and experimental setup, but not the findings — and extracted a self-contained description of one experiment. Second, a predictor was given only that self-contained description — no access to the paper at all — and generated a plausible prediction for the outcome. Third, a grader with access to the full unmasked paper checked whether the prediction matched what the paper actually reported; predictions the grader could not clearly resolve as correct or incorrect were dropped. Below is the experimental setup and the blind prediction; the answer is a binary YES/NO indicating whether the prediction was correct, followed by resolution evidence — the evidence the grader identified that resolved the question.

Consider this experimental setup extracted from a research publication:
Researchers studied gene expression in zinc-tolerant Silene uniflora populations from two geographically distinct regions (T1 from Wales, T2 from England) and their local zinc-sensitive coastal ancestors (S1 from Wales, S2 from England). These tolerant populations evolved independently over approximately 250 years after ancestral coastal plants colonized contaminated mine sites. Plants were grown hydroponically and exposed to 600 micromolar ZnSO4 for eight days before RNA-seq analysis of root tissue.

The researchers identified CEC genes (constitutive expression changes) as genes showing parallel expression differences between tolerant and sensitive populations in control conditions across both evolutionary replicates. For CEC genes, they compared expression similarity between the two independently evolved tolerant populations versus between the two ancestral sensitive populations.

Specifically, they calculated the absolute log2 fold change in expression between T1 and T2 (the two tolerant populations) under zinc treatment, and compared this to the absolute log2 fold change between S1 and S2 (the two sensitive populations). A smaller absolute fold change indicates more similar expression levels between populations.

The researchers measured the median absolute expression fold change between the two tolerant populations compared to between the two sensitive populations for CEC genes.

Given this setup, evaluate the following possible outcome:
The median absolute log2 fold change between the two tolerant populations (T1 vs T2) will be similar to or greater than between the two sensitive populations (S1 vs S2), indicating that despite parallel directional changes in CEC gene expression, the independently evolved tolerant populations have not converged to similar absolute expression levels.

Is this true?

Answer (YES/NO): YES